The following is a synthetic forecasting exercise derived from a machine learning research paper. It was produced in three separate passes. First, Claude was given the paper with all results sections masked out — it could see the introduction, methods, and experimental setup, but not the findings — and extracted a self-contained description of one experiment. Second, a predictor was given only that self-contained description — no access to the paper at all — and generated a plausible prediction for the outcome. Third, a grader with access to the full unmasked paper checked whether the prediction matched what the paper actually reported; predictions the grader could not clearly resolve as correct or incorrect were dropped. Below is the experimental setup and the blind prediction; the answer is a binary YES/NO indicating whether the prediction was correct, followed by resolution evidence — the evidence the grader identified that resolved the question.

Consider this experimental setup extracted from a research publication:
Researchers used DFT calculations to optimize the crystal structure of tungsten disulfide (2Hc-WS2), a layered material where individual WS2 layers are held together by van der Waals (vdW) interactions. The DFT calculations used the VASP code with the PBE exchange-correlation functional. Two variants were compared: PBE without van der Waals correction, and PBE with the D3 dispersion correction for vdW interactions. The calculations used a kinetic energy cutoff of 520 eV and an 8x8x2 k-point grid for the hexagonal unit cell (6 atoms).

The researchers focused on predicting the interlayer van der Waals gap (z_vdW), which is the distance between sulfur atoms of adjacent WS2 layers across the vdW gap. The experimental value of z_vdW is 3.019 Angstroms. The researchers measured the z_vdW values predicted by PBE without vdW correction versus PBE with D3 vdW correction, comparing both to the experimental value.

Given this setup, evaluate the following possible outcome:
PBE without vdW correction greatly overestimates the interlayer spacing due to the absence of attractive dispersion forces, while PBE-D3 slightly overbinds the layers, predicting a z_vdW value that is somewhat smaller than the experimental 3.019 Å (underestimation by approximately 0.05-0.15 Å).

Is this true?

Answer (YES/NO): NO